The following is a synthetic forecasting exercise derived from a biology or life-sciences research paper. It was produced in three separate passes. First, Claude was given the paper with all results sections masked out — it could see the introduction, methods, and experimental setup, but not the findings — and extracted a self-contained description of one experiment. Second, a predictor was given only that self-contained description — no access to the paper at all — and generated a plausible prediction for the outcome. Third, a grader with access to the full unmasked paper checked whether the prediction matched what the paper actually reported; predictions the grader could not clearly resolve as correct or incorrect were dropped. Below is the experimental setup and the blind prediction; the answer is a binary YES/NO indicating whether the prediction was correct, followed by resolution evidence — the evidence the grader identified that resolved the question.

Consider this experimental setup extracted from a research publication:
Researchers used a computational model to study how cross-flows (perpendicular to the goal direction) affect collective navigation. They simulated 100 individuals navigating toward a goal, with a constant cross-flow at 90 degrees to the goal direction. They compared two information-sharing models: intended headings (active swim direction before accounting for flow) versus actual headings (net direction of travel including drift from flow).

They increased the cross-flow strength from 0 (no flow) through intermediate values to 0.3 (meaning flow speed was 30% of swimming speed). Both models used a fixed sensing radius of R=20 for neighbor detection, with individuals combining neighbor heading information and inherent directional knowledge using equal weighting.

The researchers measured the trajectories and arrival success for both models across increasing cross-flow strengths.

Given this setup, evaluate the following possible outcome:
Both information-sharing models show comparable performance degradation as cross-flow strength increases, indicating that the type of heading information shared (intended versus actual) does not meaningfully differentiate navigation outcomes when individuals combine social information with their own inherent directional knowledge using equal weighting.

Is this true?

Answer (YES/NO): NO